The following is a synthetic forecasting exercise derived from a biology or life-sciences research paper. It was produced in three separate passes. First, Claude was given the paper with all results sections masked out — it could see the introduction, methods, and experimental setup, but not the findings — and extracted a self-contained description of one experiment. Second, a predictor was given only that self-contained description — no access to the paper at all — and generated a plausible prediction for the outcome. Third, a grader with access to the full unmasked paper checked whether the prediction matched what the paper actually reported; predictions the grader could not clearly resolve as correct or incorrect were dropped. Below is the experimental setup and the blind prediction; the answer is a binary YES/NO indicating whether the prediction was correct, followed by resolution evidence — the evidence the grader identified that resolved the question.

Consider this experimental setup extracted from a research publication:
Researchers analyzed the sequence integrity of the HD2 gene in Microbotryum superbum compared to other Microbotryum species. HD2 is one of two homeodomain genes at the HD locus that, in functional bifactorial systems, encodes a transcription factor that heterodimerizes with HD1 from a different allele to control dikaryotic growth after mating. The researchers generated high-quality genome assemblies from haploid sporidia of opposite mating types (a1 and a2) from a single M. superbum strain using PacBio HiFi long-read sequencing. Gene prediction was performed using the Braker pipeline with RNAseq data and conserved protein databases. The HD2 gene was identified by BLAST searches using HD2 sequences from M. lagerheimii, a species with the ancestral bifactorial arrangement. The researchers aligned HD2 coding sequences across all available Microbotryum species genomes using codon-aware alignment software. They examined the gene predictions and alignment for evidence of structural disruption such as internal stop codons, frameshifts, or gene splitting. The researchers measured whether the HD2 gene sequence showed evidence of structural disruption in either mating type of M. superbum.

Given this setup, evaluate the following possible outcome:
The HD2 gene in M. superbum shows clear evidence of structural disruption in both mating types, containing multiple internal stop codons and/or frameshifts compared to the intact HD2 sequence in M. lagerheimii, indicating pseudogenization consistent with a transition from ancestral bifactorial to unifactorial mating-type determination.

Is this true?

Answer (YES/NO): NO